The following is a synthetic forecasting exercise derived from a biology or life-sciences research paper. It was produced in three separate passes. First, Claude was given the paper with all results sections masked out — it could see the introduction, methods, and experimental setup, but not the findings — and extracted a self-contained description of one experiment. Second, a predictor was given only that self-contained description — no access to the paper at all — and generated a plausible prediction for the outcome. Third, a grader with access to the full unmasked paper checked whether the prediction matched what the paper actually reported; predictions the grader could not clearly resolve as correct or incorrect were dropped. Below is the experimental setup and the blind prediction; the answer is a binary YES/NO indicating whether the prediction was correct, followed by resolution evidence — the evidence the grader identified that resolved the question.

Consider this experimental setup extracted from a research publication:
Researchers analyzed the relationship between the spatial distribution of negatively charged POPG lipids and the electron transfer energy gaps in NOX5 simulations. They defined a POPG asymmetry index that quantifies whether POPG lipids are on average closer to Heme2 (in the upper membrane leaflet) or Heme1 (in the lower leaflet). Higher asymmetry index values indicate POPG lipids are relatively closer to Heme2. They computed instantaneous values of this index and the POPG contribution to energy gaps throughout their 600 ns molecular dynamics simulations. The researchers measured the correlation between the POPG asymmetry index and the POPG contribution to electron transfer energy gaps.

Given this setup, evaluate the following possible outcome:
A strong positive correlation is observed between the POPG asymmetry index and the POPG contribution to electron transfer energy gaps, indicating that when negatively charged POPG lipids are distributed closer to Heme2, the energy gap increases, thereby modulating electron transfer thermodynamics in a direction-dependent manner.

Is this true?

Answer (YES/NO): YES